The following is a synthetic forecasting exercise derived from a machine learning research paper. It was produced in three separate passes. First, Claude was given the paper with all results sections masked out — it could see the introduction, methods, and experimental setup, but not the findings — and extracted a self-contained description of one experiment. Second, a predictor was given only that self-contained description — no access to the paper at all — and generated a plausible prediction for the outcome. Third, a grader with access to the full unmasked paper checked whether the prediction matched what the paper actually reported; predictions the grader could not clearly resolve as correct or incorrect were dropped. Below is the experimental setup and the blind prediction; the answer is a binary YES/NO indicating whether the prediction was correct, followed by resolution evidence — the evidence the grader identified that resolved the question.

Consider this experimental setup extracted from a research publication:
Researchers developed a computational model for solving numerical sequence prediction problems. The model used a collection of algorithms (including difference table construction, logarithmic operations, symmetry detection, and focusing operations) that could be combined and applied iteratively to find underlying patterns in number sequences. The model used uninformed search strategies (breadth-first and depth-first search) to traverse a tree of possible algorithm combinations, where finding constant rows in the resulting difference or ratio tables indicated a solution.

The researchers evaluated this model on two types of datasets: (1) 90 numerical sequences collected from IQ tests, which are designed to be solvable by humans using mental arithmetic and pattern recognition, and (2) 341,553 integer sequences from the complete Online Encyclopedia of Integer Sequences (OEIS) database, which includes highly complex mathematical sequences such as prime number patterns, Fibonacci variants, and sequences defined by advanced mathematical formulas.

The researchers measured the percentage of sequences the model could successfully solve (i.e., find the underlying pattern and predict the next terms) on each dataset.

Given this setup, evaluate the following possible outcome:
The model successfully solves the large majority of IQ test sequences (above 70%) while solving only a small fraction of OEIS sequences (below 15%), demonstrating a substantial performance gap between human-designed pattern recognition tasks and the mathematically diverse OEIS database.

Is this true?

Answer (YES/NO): NO